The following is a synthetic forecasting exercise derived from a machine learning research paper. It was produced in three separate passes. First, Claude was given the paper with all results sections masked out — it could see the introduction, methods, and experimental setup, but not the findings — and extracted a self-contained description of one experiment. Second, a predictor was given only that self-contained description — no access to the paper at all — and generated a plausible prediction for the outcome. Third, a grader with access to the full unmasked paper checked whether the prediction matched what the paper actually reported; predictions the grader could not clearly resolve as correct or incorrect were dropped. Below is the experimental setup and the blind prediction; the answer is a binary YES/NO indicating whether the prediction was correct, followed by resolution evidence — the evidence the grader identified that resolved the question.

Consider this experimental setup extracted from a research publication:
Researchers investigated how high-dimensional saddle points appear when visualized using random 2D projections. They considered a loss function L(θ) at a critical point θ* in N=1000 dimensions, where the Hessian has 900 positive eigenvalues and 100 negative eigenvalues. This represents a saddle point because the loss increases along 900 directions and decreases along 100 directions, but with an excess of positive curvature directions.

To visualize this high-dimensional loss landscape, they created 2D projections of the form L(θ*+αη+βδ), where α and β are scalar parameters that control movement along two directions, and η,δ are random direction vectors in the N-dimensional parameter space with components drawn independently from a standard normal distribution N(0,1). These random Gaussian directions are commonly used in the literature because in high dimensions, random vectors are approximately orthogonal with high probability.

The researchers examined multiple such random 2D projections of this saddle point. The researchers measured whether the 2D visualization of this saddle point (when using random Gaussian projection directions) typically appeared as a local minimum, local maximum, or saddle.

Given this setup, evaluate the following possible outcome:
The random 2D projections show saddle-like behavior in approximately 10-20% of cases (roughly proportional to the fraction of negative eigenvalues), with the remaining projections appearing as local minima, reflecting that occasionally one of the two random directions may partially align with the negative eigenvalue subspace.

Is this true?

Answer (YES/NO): NO